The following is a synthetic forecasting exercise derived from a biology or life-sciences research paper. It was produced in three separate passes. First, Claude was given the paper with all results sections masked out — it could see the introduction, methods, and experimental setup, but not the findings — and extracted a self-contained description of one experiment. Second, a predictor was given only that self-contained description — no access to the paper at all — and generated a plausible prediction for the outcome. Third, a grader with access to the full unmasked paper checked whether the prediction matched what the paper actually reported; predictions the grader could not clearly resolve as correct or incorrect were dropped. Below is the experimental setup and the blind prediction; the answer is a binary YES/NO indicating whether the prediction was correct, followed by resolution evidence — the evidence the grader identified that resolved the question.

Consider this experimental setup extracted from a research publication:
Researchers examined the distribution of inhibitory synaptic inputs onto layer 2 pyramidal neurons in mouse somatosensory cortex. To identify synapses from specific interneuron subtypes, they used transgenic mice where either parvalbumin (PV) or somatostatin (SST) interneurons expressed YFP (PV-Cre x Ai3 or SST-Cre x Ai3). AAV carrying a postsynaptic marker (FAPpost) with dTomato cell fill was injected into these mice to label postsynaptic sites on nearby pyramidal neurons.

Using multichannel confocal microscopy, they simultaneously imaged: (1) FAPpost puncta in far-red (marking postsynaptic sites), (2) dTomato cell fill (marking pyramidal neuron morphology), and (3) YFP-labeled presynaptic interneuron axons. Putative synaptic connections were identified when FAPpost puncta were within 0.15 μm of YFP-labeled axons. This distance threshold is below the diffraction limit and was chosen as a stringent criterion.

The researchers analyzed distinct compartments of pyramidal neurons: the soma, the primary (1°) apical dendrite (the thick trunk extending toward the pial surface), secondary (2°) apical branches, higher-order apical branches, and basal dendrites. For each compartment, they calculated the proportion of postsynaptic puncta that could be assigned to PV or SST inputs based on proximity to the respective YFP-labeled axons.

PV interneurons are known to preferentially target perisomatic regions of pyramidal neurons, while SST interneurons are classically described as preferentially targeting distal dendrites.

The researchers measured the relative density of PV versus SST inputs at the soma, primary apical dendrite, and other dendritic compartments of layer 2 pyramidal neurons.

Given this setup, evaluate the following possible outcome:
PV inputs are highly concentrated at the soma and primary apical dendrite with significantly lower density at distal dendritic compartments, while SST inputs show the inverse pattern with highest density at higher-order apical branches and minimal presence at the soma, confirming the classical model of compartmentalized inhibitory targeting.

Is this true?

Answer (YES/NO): NO